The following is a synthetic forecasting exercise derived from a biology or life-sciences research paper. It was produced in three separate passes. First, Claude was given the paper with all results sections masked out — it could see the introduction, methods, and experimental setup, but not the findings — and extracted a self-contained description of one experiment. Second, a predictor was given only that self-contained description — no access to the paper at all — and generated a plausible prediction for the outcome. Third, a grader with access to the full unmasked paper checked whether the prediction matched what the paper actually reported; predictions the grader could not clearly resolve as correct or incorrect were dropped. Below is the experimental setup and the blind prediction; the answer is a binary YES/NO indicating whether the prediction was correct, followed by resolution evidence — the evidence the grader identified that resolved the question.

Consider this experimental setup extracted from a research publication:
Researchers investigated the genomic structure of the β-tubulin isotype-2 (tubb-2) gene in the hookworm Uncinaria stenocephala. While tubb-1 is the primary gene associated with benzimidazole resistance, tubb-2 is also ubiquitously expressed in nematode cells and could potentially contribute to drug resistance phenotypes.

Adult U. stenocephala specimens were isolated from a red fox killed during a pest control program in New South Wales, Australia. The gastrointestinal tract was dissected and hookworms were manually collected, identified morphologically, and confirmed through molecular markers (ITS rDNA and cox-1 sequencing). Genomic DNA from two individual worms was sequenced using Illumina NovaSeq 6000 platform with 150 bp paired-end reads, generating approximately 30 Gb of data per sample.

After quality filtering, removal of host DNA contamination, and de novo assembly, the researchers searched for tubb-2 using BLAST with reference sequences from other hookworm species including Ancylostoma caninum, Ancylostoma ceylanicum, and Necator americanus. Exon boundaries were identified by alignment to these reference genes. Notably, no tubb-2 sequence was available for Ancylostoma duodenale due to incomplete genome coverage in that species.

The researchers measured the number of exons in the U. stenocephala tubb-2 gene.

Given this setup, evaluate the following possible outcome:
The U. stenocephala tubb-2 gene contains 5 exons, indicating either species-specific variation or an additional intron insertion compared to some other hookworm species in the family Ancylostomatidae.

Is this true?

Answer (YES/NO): NO